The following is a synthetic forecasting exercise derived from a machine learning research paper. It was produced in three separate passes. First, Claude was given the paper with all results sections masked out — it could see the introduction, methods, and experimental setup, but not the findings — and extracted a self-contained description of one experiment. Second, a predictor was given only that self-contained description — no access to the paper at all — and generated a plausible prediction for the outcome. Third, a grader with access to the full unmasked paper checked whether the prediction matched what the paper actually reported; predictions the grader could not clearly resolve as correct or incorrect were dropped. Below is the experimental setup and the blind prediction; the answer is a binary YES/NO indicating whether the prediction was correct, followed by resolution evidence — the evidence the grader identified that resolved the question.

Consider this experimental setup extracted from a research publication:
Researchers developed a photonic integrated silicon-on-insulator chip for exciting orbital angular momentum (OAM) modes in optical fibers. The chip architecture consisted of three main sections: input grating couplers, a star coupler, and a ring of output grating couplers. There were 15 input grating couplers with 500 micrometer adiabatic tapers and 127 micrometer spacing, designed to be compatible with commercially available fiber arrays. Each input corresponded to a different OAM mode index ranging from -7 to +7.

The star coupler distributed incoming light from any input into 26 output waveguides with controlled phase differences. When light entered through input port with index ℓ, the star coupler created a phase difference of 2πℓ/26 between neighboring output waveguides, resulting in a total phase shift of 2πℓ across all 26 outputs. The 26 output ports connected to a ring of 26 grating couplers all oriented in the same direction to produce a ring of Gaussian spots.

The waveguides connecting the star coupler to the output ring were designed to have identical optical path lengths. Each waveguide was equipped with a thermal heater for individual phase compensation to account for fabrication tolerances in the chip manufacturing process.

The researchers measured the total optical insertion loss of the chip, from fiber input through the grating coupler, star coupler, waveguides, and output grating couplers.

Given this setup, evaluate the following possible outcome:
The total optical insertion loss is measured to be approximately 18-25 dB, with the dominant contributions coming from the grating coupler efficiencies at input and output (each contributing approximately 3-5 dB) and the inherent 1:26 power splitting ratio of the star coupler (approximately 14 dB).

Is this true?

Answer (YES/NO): YES